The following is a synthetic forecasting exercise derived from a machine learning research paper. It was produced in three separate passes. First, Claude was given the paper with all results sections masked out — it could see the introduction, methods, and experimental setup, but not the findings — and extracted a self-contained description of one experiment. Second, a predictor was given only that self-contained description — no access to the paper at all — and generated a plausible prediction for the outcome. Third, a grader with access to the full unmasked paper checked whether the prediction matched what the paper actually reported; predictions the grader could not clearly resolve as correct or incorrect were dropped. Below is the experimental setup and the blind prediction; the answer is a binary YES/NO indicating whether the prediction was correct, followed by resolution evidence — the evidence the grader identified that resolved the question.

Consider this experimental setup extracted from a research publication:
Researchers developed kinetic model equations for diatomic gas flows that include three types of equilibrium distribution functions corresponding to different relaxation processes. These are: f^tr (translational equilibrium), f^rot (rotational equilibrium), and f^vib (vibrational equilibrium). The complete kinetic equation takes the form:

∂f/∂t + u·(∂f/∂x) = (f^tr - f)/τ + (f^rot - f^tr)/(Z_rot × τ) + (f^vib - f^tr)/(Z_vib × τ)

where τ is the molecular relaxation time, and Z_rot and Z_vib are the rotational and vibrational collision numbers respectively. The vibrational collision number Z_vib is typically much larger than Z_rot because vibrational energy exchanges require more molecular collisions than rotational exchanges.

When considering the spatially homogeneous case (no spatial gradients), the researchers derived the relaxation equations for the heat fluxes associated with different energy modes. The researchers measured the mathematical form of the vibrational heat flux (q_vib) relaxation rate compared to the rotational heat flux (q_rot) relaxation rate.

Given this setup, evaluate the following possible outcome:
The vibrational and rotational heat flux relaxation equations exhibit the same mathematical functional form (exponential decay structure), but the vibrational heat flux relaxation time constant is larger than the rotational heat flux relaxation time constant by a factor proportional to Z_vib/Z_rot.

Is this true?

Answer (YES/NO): NO